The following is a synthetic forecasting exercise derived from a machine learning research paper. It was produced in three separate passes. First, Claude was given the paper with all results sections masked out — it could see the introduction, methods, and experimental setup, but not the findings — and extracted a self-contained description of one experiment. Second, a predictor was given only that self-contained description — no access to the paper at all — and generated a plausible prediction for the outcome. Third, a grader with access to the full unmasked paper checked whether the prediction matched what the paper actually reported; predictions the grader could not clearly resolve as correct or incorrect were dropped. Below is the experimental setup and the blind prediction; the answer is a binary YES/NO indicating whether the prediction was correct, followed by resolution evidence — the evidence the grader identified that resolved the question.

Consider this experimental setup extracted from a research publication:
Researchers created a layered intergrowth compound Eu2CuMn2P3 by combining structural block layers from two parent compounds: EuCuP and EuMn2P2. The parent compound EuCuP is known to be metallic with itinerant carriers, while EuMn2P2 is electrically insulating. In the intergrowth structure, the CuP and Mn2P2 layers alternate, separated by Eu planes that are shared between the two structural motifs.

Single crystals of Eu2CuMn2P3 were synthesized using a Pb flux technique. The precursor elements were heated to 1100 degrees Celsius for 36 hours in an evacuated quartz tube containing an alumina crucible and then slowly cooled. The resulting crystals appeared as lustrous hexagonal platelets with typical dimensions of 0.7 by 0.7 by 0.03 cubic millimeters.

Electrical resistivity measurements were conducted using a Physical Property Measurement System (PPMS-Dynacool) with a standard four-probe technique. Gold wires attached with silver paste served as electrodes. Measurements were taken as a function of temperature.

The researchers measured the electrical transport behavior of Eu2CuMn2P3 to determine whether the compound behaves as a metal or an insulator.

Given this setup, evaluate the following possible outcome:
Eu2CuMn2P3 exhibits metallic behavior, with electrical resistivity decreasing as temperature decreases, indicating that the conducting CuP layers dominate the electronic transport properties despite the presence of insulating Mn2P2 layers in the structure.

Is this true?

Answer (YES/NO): YES